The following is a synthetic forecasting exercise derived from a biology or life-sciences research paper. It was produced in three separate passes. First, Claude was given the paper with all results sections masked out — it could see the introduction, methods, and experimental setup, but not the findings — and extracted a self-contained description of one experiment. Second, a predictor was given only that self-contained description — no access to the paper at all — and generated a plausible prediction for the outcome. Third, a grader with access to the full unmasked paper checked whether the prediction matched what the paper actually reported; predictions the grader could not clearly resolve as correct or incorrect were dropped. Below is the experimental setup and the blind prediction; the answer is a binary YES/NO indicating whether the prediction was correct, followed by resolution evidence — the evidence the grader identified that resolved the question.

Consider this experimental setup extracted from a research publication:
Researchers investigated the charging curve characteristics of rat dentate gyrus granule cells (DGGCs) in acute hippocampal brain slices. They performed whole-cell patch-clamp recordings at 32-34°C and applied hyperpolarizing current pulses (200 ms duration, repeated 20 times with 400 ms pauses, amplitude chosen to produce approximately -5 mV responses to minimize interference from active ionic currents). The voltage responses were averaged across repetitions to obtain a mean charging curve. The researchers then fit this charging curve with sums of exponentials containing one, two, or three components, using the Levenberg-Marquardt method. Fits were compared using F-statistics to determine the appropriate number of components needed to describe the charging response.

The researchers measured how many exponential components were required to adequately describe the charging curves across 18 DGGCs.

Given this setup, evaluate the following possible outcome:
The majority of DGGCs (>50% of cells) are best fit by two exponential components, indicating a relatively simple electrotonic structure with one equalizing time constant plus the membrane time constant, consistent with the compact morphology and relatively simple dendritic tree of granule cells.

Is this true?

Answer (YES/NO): YES